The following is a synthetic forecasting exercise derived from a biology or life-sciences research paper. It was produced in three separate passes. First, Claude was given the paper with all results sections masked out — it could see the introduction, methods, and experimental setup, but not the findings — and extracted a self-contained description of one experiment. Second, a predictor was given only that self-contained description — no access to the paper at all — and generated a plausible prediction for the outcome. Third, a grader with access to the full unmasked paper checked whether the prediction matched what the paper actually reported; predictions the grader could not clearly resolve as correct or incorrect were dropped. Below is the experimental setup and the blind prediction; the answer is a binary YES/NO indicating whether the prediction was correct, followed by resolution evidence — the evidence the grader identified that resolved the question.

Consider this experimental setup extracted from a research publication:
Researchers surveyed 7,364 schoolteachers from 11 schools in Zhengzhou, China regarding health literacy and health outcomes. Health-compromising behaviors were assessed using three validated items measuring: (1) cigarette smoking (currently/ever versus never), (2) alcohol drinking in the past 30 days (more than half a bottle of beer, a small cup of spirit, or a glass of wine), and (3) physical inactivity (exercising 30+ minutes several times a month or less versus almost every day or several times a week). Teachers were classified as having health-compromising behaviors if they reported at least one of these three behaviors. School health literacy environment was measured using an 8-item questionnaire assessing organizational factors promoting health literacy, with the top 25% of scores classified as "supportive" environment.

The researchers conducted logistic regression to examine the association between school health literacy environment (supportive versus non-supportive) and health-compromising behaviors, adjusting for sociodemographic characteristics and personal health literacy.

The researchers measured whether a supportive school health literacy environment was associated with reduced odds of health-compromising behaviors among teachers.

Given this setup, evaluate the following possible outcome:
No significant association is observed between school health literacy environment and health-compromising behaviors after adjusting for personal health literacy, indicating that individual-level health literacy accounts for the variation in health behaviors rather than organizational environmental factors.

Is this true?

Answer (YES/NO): NO